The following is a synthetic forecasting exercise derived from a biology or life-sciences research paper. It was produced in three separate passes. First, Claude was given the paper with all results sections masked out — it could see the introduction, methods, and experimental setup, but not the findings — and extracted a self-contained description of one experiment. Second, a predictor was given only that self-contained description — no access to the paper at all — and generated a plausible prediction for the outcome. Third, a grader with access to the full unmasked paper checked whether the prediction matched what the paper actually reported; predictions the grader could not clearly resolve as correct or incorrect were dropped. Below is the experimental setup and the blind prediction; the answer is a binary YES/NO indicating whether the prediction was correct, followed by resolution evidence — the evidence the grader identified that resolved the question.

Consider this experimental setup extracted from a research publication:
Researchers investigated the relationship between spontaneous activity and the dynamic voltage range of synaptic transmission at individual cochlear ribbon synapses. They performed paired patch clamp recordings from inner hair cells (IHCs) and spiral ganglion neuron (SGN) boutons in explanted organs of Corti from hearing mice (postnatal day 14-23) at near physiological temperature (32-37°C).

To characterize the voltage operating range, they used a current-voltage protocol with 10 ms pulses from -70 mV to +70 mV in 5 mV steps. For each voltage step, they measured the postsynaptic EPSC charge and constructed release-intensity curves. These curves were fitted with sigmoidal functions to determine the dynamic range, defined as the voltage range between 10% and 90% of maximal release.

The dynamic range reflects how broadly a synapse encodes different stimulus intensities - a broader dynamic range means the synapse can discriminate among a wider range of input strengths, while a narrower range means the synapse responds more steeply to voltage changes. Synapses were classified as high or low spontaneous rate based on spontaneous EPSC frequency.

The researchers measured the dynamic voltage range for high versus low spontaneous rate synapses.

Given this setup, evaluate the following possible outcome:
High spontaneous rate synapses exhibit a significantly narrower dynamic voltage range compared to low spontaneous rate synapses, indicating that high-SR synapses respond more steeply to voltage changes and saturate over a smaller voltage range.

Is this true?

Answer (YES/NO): NO